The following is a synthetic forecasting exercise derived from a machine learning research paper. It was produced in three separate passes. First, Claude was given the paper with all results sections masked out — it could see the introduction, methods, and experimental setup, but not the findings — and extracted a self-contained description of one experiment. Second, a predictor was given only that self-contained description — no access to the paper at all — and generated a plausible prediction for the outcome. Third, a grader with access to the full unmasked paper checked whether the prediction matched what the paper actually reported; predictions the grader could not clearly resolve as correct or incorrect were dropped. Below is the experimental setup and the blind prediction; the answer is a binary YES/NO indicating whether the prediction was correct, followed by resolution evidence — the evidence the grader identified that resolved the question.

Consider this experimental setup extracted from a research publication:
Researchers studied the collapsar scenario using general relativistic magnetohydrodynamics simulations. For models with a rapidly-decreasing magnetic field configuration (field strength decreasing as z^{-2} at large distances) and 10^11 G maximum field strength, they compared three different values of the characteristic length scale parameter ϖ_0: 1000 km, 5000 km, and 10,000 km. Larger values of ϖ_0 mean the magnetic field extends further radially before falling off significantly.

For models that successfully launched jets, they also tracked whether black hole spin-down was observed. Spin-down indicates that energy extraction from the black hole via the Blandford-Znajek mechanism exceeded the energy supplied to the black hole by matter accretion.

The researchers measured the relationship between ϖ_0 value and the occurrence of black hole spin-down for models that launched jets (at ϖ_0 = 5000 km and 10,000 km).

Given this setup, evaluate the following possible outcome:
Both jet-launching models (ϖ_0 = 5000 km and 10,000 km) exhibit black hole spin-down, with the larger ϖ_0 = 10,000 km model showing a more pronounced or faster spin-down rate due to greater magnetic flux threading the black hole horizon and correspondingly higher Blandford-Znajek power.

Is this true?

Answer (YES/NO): NO